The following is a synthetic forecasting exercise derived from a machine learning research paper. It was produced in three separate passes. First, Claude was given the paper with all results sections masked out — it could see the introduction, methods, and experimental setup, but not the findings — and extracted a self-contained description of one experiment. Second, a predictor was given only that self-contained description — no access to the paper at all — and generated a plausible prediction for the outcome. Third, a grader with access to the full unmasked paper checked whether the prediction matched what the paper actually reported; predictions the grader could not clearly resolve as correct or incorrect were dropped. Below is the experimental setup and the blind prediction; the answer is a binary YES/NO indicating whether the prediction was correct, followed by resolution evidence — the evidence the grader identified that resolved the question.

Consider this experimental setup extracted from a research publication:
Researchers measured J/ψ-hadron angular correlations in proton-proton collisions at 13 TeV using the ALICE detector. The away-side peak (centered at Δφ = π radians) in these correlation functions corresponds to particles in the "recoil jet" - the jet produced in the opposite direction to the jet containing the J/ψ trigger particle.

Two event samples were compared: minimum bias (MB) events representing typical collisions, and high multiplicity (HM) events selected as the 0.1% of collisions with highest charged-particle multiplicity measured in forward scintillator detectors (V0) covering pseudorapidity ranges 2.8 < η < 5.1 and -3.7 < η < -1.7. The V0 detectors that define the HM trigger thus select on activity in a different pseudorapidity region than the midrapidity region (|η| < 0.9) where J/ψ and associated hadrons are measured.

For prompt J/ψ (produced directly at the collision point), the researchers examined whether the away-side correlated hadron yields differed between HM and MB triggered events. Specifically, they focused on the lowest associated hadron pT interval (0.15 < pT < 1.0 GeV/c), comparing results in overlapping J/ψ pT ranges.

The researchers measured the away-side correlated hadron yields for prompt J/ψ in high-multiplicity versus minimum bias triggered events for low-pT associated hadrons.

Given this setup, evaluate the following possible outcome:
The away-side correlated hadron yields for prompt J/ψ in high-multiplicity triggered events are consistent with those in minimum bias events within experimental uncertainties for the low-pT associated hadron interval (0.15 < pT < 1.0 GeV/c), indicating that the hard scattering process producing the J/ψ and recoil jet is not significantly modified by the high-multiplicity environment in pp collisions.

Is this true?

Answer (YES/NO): NO